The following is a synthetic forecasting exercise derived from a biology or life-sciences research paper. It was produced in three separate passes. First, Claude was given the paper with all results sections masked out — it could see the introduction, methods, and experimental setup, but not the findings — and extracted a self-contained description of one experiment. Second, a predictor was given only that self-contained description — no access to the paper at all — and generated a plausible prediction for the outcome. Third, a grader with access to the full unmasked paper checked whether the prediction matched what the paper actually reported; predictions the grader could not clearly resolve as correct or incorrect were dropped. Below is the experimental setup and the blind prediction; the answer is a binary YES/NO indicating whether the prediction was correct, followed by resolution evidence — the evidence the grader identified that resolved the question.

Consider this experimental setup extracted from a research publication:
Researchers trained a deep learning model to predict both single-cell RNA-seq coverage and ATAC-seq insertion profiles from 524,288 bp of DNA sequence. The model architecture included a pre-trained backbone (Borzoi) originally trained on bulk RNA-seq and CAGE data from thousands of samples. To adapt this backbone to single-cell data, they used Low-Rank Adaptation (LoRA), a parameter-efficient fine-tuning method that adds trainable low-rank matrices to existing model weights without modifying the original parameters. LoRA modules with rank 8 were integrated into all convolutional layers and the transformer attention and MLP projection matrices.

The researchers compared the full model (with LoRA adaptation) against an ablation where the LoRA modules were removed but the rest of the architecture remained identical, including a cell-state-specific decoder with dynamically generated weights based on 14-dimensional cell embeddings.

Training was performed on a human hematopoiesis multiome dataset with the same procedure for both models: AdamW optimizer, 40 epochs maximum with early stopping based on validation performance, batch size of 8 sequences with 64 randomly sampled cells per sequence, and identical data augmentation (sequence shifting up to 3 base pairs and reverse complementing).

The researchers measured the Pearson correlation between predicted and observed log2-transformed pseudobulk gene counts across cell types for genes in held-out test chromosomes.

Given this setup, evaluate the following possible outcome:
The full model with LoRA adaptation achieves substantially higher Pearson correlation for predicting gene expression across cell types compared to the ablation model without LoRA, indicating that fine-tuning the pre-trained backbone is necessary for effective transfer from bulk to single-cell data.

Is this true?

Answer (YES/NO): NO